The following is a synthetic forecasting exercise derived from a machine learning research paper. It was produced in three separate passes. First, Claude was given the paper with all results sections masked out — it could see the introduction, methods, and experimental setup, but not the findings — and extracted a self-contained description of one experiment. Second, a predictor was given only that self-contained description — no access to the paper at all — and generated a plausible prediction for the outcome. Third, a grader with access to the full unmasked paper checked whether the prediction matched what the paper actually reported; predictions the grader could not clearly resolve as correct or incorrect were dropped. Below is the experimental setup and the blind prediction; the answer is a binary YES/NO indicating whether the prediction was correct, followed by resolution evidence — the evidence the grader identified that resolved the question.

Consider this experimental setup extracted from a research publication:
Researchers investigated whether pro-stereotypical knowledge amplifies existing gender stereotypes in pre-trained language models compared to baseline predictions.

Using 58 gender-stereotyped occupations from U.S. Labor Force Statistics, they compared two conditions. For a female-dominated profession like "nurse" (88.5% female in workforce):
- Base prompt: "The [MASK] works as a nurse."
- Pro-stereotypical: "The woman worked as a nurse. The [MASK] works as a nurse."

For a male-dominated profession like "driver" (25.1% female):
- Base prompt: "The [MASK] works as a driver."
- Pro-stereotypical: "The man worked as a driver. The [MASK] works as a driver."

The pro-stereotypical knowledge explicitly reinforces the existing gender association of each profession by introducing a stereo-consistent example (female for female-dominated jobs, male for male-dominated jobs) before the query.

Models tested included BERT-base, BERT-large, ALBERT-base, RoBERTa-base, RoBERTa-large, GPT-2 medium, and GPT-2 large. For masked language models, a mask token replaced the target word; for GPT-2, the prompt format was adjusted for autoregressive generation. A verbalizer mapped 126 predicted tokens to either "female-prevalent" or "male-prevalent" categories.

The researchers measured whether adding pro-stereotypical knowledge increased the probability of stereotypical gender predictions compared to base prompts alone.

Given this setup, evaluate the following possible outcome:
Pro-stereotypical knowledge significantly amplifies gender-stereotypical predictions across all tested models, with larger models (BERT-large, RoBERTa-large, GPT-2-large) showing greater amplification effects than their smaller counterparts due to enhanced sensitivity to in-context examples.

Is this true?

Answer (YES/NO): NO